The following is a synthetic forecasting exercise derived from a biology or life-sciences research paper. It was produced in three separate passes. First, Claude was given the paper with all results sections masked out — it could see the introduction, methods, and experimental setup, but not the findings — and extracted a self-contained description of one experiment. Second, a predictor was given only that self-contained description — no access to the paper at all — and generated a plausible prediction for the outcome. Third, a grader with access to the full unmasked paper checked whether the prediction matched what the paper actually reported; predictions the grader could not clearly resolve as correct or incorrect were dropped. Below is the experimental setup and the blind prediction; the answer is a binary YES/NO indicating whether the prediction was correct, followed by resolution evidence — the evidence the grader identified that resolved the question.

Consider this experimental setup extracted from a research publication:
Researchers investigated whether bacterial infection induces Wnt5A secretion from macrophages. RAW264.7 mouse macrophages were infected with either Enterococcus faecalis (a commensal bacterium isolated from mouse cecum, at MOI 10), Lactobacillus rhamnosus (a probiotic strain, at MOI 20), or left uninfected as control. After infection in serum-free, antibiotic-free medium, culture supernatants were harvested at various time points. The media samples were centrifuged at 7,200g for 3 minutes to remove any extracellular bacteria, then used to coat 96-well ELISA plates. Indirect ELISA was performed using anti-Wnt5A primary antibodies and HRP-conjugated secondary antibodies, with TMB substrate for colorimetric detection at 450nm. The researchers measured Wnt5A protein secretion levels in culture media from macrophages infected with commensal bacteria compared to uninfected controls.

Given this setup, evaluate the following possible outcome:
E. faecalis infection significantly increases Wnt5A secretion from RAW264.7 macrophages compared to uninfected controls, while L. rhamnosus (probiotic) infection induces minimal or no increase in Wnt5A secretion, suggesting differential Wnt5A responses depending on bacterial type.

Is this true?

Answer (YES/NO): NO